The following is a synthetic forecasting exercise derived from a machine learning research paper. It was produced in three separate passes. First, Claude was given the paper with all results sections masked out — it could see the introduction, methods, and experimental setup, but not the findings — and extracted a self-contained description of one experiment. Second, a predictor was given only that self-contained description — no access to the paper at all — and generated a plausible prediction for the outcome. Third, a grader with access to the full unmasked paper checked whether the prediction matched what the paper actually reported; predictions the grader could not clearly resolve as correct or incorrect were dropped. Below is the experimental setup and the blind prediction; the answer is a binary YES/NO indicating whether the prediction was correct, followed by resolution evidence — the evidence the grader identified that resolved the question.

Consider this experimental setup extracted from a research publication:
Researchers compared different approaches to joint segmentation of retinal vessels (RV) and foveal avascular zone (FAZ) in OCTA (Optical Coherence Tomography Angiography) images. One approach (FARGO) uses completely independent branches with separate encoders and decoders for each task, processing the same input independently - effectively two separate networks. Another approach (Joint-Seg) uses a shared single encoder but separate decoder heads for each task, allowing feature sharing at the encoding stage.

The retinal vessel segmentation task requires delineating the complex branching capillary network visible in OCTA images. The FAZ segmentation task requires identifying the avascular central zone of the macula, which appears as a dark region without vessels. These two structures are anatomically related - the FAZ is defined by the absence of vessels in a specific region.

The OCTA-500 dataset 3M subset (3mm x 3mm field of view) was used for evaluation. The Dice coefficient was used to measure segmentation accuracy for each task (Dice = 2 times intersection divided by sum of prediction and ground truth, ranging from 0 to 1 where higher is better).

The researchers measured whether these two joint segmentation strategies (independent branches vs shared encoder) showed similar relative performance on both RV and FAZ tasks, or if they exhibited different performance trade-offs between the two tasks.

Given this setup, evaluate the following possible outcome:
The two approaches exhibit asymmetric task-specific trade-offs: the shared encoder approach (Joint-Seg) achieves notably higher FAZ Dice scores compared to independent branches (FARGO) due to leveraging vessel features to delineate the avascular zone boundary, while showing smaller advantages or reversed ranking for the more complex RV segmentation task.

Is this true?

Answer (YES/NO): NO